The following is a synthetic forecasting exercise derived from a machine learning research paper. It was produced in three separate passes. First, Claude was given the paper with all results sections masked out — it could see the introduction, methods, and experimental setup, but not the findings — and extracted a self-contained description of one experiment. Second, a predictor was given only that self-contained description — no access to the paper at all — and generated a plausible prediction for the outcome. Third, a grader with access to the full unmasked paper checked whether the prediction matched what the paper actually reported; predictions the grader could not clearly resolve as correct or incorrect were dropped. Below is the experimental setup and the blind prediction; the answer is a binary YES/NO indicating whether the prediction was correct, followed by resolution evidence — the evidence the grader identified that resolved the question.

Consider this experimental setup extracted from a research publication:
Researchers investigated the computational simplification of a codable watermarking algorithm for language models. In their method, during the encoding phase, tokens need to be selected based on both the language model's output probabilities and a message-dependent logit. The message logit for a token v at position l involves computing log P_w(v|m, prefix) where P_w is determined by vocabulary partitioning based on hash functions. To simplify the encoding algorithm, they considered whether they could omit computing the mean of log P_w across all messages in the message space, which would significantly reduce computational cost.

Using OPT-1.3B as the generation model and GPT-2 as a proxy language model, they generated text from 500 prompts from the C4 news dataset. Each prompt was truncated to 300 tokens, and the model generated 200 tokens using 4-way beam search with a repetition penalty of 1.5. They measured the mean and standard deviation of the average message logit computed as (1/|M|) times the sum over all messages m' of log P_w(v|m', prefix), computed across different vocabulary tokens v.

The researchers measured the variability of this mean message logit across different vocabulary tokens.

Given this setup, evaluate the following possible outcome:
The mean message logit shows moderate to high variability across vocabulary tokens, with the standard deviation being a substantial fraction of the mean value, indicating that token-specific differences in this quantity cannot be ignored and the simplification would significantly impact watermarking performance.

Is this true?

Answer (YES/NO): NO